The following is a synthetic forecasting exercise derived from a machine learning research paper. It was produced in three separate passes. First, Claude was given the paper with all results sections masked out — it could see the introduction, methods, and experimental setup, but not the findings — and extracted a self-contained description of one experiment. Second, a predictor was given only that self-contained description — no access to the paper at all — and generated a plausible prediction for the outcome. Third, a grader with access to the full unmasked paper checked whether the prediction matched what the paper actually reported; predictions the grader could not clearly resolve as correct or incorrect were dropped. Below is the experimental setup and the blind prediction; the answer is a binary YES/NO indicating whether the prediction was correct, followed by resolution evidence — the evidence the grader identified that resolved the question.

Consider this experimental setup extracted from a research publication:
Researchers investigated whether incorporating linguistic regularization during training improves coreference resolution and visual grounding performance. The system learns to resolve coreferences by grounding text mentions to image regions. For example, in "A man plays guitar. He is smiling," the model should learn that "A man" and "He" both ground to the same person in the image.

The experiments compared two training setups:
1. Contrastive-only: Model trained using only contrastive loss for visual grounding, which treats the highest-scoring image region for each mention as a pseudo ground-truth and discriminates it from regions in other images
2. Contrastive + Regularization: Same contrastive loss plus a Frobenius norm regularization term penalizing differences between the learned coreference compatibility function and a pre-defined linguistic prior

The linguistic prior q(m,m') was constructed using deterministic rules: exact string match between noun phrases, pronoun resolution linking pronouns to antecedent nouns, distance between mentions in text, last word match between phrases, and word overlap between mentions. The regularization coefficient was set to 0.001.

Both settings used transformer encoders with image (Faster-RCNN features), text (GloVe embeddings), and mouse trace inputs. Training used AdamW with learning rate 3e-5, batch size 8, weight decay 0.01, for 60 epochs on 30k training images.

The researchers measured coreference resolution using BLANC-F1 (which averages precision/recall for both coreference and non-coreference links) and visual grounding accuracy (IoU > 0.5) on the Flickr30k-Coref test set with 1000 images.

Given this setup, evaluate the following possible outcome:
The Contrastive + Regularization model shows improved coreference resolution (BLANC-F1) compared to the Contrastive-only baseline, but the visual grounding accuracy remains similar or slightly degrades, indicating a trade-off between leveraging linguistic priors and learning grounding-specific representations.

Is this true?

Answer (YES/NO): NO